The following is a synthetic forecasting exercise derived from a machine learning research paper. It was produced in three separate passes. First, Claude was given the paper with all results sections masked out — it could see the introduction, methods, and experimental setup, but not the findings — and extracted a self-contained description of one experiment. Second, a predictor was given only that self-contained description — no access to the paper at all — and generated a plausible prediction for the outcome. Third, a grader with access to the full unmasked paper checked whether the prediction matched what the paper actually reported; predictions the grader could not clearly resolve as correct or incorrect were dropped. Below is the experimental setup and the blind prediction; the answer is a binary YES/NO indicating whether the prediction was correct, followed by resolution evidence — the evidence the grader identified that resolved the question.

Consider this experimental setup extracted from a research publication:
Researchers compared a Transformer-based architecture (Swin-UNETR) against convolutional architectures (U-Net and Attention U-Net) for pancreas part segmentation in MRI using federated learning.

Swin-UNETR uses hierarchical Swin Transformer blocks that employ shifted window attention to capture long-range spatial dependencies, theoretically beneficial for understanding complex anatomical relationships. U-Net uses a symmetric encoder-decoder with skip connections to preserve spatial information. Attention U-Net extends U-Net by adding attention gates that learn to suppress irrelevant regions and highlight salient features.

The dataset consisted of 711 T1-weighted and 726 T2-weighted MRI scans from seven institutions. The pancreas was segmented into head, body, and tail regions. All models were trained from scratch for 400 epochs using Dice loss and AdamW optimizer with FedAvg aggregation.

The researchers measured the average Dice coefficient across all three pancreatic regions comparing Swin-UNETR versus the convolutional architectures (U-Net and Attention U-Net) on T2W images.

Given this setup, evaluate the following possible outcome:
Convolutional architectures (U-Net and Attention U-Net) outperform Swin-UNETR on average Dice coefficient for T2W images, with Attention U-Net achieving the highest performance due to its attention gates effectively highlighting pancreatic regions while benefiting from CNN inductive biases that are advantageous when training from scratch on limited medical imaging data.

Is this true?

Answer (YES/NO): NO